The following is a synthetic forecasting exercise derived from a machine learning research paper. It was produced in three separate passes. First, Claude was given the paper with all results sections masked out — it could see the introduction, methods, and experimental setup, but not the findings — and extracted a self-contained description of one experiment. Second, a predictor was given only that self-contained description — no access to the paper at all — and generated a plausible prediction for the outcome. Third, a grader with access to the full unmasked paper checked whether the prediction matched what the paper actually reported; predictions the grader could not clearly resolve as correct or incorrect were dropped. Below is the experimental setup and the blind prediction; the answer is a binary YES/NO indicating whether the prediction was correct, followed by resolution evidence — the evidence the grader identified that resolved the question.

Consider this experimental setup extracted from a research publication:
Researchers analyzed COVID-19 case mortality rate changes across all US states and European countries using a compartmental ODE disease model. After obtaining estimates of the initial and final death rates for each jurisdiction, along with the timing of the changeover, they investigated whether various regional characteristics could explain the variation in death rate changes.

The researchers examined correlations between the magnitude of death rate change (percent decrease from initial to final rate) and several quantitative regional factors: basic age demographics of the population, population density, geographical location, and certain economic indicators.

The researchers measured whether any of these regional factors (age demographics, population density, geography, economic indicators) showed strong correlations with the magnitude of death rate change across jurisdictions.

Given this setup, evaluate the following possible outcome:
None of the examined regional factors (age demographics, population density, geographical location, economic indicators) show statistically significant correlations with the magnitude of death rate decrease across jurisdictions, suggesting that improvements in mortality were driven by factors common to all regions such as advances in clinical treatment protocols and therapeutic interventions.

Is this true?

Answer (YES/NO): YES